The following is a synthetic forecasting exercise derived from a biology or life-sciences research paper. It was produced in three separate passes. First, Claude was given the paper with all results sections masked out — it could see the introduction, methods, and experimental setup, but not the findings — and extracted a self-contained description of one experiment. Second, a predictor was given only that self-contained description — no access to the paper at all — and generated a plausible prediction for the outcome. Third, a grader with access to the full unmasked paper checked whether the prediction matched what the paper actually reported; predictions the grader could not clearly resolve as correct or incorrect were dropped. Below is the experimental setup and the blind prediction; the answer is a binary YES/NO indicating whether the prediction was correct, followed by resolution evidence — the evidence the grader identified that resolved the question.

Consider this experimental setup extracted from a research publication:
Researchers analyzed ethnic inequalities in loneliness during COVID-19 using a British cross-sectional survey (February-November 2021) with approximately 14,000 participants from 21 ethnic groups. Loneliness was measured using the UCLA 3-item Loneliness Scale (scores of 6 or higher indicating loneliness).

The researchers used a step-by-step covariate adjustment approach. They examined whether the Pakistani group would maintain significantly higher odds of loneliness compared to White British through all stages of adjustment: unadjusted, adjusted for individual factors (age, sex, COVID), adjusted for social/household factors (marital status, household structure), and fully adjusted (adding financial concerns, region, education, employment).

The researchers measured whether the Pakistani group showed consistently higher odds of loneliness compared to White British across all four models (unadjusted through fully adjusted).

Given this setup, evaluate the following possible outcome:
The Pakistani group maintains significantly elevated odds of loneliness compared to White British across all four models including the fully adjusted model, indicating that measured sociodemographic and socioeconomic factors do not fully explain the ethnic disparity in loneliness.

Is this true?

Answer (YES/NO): YES